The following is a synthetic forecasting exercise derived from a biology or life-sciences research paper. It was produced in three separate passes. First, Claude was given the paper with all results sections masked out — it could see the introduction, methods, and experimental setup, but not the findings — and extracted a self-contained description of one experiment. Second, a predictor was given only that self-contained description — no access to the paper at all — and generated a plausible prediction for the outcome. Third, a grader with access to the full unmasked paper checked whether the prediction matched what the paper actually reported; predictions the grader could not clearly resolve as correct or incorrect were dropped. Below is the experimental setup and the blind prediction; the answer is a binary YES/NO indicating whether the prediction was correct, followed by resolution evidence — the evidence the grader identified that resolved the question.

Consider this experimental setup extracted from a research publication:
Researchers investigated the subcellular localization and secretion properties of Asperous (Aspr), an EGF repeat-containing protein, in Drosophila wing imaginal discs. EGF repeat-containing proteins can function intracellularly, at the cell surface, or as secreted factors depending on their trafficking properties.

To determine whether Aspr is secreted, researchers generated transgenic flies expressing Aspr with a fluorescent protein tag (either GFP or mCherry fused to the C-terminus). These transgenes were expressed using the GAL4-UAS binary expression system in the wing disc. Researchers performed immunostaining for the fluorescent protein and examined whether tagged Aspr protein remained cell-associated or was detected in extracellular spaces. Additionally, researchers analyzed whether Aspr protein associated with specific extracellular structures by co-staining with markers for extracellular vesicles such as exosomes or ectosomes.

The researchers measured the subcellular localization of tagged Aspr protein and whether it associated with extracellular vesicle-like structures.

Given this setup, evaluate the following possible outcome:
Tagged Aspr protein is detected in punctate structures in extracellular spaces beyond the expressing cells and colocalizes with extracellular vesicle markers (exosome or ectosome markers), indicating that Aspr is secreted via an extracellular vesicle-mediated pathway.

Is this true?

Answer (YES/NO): NO